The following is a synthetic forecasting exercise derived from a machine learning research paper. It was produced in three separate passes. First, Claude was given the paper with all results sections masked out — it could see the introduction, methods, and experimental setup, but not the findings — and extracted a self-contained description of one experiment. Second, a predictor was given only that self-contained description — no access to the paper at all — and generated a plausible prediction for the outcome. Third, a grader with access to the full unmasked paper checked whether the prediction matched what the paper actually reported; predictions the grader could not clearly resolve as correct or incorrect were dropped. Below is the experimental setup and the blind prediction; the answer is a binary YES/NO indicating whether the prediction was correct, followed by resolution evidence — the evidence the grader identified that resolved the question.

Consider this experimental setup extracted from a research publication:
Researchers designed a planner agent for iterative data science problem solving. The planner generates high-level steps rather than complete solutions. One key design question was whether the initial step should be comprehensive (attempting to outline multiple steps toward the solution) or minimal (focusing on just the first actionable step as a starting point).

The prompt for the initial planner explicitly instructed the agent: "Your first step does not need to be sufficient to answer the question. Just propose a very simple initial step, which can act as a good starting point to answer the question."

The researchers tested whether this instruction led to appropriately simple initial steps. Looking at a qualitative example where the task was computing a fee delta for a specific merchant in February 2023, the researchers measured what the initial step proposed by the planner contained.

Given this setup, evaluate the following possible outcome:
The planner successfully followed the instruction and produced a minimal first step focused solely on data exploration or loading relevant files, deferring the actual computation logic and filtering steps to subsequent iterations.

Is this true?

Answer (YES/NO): NO